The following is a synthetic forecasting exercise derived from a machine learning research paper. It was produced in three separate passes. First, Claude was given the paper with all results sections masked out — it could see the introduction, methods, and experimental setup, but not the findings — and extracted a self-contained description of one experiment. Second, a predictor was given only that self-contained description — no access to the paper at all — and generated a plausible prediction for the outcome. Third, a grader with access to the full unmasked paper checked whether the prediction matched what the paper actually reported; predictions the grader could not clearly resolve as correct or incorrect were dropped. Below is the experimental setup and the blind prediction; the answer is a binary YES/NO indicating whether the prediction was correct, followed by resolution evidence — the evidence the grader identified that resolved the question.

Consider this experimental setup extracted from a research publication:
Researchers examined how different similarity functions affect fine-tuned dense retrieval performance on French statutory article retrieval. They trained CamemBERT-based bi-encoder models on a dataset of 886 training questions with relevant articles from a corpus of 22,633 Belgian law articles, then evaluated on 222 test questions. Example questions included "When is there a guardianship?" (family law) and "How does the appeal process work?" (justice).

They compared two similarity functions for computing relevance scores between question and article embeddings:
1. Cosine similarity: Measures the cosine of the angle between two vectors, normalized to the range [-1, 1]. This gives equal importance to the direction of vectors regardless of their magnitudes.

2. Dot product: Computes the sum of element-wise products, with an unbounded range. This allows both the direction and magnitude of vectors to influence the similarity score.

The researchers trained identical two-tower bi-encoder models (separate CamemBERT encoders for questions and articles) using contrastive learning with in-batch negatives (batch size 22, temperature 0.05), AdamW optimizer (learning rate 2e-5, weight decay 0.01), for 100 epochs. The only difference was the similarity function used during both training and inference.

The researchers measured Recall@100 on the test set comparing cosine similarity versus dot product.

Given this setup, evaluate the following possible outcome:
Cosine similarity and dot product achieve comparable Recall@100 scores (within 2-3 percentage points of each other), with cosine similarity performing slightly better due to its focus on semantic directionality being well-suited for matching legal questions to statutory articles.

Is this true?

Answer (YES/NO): NO